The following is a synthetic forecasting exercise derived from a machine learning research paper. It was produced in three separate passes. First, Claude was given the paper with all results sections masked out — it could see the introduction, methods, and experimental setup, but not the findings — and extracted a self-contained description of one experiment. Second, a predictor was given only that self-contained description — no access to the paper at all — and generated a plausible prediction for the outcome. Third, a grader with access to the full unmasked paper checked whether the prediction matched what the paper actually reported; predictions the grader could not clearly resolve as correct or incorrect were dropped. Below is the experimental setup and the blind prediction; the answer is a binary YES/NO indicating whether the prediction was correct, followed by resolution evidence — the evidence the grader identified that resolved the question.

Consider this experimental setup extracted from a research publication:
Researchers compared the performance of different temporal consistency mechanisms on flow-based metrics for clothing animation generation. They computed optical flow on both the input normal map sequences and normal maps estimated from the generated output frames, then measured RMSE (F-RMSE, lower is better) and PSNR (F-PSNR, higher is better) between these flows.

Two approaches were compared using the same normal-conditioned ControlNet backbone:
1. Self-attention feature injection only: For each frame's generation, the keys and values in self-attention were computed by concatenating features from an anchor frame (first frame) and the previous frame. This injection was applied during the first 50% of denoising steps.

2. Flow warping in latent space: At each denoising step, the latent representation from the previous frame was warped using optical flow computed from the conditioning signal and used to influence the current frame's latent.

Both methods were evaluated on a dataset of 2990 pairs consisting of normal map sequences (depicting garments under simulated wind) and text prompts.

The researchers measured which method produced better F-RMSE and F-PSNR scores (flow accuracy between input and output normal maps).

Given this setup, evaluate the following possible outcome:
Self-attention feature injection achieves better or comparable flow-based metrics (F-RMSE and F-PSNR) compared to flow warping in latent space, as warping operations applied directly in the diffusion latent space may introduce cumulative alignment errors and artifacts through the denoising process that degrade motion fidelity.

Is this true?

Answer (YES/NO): NO